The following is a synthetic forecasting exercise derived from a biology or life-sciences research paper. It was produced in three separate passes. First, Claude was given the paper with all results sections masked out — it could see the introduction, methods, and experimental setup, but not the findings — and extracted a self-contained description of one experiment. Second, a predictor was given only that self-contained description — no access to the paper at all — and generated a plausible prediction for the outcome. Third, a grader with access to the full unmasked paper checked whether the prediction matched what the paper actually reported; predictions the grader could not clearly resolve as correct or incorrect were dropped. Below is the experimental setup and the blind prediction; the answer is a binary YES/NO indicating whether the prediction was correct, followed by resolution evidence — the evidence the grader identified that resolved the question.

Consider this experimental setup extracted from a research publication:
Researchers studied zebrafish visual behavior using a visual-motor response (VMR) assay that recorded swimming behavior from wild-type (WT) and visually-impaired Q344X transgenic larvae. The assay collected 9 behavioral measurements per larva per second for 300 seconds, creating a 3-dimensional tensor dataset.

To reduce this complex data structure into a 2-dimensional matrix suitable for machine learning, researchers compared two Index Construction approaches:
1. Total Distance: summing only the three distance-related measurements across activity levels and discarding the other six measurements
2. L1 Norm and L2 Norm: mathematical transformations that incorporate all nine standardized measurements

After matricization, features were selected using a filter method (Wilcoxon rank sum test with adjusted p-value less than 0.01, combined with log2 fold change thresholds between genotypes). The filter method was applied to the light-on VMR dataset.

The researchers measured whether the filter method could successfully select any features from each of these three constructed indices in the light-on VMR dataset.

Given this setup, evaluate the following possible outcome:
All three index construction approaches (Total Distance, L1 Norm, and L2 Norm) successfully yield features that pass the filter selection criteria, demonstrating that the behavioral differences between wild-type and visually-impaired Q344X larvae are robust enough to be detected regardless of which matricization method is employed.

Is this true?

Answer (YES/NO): NO